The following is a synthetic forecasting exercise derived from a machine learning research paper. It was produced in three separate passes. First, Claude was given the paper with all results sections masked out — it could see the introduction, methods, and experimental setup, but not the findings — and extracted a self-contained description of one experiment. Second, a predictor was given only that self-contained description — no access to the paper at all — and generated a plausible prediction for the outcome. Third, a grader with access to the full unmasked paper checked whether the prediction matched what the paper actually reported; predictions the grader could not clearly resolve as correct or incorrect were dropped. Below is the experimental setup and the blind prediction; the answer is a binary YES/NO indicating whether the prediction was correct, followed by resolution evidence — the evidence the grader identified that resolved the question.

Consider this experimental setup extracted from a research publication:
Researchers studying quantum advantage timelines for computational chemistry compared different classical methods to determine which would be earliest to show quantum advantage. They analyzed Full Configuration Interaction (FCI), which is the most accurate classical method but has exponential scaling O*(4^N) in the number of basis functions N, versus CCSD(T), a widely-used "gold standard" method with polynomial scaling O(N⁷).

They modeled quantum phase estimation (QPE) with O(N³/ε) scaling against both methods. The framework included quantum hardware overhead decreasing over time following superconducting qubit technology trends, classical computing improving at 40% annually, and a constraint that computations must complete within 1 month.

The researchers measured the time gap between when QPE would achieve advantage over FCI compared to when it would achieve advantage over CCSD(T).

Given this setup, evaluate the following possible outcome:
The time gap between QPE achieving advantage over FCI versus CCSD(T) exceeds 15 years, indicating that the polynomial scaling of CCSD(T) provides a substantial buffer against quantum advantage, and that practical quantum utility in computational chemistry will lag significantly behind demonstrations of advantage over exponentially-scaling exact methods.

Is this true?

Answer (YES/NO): NO